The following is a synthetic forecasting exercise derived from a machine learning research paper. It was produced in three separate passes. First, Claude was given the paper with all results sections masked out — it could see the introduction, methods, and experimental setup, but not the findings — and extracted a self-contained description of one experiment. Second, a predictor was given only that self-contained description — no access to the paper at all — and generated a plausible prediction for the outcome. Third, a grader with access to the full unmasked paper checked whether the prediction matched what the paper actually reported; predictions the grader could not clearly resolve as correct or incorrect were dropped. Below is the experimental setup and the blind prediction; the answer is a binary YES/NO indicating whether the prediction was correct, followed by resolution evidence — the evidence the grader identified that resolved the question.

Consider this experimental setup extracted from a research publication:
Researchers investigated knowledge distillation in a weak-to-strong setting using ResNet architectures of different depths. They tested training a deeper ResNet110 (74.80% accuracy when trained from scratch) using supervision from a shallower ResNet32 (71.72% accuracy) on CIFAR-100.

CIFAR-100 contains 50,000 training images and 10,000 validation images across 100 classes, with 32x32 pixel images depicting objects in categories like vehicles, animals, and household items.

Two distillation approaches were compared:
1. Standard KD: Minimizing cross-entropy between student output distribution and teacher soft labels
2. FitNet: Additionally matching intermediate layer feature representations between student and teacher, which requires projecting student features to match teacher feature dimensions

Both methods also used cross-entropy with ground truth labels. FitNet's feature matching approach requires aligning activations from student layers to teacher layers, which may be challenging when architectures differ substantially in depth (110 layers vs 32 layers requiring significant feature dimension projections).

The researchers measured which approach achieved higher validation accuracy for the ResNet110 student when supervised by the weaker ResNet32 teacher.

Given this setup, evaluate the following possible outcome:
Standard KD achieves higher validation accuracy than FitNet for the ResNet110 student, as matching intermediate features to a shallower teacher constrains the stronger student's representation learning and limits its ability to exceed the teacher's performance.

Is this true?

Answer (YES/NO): YES